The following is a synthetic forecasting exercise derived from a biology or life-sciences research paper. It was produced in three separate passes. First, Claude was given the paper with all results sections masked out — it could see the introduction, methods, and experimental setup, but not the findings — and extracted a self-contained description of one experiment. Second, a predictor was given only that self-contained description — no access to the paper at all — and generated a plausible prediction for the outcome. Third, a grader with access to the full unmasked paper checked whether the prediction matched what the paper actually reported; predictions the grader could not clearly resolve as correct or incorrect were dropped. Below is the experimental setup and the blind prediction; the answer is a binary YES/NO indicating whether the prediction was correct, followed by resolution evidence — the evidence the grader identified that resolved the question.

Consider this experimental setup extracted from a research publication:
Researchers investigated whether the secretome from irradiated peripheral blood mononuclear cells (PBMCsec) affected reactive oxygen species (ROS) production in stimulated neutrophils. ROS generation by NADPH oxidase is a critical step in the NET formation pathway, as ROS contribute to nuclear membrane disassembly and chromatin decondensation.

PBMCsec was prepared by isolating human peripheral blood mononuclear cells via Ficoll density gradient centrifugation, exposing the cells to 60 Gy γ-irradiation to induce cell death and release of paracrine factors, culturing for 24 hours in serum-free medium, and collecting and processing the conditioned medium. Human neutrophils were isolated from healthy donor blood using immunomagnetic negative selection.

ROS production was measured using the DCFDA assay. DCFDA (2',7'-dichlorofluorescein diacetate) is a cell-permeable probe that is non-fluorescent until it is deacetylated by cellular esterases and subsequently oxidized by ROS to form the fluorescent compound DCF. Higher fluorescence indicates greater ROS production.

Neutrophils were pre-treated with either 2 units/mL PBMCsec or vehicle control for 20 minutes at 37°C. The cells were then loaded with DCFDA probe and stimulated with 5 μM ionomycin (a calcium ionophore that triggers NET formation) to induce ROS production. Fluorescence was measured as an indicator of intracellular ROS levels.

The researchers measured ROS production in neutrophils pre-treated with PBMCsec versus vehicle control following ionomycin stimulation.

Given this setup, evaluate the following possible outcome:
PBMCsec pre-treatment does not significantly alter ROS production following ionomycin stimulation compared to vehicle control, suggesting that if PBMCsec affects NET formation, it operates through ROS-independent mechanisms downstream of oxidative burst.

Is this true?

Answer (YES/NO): NO